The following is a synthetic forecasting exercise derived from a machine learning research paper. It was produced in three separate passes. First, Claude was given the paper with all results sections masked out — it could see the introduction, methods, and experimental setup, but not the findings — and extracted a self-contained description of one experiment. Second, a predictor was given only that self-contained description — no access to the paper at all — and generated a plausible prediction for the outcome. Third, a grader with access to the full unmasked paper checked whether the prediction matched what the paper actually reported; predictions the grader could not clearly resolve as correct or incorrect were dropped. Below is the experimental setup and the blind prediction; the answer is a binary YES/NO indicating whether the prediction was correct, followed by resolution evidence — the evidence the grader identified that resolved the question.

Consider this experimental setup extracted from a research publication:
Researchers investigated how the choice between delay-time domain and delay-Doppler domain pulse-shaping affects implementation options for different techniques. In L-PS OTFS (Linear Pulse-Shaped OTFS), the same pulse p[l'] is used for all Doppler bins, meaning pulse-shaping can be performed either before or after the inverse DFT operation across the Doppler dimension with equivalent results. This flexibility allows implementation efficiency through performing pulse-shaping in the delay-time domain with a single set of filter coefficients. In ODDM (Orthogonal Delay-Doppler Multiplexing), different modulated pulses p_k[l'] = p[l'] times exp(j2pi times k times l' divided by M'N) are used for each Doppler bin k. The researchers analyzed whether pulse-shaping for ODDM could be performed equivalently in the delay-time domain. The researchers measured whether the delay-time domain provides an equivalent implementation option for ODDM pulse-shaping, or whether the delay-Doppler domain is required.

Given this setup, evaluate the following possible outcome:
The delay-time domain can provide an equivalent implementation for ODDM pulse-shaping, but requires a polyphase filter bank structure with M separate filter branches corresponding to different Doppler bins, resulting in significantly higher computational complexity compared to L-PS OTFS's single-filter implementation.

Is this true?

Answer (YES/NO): NO